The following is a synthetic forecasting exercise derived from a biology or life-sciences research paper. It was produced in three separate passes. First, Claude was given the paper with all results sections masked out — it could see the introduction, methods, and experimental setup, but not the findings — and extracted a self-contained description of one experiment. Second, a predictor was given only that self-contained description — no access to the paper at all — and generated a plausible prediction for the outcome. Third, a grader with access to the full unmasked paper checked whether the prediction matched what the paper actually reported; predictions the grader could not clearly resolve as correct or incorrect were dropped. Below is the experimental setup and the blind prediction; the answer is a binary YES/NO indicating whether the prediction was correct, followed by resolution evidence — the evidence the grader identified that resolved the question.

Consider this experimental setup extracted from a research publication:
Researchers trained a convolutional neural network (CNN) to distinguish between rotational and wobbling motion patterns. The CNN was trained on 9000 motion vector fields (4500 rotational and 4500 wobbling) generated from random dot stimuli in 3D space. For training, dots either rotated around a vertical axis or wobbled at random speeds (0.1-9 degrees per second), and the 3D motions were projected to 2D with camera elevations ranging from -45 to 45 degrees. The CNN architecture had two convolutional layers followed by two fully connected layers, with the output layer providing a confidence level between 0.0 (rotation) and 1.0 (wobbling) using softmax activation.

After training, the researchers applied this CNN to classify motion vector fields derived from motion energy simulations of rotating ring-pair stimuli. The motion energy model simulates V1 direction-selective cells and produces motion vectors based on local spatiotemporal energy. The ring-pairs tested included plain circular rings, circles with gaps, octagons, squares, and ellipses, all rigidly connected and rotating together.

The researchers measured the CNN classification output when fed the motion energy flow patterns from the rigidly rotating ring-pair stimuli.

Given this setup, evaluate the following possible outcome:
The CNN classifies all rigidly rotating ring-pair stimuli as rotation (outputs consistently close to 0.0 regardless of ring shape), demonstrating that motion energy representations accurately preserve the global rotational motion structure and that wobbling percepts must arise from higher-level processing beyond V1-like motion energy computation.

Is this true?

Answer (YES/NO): NO